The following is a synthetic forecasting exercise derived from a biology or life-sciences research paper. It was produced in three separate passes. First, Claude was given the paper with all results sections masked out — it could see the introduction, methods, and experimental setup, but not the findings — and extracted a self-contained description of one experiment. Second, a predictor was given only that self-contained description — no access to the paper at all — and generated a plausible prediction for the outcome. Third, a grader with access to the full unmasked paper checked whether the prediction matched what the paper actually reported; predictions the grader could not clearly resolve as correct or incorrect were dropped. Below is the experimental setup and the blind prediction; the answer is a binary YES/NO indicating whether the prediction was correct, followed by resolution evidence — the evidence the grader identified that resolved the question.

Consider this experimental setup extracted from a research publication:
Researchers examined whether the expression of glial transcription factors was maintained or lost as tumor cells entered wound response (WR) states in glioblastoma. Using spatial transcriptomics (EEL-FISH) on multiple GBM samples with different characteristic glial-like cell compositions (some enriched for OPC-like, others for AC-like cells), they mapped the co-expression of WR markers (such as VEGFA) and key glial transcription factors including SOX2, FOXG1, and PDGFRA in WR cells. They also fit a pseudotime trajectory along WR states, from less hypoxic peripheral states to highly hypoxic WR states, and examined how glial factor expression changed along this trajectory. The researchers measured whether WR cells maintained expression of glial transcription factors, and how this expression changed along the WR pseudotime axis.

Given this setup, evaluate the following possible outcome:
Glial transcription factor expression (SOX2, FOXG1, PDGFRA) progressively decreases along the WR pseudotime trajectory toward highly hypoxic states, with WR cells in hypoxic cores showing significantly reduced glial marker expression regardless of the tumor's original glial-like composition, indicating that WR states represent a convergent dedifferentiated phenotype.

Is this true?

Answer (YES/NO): NO